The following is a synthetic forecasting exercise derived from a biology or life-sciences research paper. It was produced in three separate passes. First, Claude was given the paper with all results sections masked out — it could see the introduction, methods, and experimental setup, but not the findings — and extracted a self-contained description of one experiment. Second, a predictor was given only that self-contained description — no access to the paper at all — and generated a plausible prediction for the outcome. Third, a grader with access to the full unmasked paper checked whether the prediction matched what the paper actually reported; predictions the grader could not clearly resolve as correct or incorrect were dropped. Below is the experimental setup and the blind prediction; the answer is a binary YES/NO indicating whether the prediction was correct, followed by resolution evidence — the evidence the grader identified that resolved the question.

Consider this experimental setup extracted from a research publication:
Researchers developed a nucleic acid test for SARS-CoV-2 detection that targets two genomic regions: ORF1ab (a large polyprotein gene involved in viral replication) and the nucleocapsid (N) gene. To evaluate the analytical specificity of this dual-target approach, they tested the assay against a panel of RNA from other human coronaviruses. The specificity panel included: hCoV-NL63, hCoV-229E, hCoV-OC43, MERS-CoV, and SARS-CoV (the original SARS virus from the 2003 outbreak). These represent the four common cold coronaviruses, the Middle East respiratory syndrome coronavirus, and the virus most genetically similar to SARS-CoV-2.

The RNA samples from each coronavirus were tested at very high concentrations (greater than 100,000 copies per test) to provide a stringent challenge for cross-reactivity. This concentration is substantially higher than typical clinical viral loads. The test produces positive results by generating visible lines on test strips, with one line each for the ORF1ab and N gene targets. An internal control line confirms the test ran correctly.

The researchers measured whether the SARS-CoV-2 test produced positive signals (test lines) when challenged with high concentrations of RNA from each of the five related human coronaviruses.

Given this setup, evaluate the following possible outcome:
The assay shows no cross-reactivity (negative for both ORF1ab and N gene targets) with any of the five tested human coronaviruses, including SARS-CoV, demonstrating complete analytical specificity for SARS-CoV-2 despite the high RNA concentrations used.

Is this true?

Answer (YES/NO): YES